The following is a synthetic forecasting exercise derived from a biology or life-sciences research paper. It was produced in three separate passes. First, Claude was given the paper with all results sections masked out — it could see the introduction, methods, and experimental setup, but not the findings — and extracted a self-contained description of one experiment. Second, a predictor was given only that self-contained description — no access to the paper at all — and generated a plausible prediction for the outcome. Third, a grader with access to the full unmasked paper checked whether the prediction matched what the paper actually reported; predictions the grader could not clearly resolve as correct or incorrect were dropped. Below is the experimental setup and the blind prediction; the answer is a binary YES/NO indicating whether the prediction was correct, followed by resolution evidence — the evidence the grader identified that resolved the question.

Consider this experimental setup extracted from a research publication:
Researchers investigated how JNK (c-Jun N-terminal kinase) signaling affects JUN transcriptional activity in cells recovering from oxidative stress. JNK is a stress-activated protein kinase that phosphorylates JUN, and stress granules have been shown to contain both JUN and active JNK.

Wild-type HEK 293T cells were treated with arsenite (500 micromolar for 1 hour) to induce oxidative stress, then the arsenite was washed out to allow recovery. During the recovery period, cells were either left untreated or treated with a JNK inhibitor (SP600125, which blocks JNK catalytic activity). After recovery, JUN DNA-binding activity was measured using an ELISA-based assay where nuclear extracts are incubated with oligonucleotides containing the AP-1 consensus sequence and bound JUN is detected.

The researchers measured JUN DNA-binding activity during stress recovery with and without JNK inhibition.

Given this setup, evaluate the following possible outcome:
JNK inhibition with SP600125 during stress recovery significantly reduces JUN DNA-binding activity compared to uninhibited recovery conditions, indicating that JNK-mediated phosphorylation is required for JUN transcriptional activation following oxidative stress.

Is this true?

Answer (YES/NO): YES